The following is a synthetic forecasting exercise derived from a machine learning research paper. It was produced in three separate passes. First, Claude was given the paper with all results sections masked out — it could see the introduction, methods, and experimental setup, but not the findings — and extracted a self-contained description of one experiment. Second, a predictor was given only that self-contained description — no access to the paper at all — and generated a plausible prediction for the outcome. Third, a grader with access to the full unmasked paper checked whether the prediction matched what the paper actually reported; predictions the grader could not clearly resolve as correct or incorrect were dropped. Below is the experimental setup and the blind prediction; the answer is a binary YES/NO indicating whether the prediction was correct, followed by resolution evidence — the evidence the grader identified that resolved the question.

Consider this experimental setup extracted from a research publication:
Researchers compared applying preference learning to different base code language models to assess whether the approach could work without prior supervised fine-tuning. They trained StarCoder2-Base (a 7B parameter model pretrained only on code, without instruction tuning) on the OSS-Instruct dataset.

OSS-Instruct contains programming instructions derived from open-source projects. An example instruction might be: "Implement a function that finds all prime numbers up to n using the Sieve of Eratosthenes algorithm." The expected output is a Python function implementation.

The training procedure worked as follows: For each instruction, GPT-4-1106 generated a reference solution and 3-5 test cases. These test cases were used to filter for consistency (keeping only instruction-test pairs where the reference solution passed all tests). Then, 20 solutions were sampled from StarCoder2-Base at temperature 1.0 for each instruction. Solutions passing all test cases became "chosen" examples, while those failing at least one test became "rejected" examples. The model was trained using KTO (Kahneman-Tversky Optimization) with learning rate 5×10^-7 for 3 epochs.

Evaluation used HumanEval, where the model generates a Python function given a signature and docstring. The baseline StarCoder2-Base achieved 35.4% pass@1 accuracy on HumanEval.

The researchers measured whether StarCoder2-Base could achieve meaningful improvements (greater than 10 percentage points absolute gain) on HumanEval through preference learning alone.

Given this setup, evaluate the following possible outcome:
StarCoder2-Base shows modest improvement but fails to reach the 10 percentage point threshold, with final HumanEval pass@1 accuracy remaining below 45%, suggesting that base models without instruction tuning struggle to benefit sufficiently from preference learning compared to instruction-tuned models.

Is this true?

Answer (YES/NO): NO